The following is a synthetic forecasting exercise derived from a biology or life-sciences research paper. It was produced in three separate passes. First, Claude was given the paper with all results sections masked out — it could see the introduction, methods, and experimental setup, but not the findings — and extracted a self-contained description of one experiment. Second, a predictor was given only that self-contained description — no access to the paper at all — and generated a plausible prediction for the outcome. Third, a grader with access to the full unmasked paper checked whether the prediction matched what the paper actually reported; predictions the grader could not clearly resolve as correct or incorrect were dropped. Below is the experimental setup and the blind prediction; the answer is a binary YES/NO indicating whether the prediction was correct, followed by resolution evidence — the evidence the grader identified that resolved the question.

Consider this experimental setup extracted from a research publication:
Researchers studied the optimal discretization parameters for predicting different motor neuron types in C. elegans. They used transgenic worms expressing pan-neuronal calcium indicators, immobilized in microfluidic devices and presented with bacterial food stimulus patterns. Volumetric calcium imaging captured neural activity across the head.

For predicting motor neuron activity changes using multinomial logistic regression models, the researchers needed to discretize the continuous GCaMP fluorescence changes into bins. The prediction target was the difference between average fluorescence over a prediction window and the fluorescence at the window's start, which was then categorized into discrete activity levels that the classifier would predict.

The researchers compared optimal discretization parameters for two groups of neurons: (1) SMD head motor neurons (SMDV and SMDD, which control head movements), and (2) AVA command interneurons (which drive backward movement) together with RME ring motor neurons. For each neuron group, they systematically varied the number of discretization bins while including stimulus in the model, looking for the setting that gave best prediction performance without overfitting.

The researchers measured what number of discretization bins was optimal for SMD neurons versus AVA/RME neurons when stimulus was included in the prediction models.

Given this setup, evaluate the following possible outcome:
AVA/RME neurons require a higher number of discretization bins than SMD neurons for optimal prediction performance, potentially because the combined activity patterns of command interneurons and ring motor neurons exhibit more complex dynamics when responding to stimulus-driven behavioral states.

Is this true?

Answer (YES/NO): YES